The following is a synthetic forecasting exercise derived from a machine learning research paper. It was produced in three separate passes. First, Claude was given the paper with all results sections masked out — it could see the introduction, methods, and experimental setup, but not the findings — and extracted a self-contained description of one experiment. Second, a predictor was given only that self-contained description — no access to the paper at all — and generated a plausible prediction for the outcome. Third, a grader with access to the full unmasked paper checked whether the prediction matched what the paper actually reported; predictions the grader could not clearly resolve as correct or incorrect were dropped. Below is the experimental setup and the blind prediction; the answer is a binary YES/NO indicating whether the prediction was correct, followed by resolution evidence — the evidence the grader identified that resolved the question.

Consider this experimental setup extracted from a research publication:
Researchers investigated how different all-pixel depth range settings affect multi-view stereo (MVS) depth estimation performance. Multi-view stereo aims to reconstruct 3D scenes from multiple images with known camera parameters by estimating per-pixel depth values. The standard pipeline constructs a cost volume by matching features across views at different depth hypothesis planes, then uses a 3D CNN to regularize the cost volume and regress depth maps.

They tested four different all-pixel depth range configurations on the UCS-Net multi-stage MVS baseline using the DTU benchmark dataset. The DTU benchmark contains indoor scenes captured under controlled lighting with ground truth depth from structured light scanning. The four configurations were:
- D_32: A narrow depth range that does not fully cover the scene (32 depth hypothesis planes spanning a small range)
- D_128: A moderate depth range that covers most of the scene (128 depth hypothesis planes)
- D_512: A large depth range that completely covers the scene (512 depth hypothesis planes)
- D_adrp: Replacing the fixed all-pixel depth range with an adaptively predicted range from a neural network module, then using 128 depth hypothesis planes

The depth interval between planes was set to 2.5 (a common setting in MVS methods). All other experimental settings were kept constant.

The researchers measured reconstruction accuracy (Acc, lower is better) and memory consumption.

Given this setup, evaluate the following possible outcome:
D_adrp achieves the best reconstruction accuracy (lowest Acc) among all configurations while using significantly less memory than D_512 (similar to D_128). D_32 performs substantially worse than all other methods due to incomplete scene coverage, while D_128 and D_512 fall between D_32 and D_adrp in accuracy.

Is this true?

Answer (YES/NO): NO